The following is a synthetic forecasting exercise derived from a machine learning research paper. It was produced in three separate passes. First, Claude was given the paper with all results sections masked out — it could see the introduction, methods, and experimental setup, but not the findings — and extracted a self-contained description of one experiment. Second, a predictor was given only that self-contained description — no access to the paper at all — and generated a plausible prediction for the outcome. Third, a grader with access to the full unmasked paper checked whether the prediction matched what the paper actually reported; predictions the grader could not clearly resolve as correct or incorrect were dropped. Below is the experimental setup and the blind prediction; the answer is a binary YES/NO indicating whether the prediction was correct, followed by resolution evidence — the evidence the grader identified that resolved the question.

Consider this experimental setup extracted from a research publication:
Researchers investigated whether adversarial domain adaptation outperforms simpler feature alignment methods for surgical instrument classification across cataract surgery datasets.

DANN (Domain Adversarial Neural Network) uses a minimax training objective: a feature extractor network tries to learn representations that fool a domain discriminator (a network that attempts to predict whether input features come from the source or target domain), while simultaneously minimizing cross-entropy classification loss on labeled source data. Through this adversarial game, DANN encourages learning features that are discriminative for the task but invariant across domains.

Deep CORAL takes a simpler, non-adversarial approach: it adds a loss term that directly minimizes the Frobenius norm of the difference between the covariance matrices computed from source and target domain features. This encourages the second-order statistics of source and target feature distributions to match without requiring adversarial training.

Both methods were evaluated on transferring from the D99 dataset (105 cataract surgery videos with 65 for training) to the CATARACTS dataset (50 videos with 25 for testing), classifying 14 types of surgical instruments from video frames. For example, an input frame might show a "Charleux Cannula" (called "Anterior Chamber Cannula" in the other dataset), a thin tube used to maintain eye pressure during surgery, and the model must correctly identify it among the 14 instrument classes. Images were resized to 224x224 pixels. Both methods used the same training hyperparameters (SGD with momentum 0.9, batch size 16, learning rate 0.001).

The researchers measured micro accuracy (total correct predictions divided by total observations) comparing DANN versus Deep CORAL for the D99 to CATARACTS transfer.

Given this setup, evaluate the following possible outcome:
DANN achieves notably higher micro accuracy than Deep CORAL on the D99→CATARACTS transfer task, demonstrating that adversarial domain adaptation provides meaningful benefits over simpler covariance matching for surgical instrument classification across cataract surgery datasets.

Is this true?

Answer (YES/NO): NO